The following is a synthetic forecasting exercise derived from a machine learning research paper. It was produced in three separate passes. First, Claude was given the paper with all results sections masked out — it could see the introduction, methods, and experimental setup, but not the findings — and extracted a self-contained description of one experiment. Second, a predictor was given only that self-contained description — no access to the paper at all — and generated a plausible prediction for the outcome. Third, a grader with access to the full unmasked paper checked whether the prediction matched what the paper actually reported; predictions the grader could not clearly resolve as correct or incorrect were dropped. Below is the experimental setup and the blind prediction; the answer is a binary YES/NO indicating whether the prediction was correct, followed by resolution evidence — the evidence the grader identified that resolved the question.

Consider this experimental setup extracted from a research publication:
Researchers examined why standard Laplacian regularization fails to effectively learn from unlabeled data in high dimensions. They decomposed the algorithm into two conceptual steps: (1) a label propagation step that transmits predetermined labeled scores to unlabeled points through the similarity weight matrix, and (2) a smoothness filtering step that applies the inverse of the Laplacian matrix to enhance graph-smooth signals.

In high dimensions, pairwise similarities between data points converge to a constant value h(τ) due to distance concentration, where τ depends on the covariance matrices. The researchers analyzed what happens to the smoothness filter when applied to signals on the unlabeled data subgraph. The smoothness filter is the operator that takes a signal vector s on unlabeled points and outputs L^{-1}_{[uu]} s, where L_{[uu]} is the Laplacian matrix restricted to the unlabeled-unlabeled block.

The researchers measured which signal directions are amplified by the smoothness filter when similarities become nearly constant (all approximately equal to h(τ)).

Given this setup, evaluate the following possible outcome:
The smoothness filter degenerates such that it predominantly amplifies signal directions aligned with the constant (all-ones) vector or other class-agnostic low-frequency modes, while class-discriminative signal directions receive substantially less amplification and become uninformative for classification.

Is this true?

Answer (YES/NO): NO